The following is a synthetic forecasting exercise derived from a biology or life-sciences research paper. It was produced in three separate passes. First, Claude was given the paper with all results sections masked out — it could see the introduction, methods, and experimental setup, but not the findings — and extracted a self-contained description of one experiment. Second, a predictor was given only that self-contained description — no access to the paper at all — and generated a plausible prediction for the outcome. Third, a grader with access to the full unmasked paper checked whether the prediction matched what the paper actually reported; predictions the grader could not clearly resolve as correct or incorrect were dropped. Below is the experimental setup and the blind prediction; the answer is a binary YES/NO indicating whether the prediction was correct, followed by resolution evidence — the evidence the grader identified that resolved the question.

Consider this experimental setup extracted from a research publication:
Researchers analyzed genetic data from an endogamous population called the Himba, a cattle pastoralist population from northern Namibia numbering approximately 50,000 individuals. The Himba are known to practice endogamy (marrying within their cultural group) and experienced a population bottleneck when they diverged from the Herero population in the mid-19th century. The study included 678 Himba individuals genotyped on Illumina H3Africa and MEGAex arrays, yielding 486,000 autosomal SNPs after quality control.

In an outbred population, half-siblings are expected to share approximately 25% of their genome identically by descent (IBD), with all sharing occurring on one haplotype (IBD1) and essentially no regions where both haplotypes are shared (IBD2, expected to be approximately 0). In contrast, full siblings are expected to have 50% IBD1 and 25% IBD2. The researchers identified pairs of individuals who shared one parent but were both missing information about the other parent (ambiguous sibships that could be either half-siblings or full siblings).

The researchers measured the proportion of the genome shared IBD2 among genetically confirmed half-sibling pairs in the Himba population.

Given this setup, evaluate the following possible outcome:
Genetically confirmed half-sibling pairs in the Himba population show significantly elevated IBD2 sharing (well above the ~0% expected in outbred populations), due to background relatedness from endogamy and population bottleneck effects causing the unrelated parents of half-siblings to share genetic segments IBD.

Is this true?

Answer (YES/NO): YES